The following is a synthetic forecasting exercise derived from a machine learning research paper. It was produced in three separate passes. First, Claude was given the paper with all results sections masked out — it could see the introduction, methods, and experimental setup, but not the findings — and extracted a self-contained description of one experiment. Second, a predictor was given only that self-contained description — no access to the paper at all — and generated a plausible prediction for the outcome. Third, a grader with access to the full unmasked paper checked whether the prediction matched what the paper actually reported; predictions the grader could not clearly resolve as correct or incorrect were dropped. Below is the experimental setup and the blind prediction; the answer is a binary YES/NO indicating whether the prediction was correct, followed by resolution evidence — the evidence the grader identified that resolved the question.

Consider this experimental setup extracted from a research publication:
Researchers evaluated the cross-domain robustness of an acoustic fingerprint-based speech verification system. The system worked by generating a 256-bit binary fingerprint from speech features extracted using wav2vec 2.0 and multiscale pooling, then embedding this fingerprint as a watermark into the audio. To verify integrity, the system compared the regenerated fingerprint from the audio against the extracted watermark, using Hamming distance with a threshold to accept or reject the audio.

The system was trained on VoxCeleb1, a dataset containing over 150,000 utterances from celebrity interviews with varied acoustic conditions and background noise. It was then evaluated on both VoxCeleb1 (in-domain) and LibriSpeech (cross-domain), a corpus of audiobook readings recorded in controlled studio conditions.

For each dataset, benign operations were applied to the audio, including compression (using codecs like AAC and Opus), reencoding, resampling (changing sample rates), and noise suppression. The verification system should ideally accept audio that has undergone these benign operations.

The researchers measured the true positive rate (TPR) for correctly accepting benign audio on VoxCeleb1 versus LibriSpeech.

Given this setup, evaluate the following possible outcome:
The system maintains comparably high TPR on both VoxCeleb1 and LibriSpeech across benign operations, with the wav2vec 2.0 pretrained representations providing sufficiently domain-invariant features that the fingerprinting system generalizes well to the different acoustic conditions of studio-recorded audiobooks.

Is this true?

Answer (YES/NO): YES